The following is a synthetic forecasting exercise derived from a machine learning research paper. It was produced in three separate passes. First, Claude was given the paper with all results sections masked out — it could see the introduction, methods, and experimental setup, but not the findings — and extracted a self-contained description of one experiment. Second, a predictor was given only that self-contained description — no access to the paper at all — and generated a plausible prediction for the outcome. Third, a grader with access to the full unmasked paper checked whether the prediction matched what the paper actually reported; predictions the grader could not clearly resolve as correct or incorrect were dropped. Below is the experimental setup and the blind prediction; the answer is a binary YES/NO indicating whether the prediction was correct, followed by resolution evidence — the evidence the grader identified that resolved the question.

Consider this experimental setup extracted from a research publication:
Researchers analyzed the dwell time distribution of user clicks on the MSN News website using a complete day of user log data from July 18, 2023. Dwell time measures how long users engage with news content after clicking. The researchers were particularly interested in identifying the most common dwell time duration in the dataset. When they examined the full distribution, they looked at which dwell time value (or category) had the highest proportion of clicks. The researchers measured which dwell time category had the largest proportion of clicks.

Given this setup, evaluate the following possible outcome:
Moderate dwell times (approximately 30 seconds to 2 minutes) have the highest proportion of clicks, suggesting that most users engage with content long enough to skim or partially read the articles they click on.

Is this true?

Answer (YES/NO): NO